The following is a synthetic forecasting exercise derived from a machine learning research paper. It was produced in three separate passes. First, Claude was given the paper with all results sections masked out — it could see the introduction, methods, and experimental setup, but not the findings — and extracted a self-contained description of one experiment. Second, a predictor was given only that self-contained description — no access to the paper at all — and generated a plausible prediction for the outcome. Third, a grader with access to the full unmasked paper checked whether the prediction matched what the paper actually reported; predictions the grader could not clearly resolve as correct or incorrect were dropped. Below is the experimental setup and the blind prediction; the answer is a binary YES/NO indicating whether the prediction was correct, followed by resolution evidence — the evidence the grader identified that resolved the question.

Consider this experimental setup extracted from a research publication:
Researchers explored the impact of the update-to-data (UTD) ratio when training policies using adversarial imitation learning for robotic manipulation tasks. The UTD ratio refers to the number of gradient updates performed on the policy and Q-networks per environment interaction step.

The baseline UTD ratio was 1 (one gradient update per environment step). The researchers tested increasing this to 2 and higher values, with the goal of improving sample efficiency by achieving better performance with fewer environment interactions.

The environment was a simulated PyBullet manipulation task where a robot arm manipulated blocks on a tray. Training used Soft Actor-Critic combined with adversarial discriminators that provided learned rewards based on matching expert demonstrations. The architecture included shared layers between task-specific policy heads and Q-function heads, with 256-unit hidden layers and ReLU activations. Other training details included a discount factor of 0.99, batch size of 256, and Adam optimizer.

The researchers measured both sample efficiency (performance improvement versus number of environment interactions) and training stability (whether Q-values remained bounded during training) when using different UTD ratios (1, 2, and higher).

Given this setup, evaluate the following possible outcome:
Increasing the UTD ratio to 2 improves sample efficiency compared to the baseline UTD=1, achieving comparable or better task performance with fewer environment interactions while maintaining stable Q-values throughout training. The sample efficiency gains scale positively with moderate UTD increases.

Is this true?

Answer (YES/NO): NO